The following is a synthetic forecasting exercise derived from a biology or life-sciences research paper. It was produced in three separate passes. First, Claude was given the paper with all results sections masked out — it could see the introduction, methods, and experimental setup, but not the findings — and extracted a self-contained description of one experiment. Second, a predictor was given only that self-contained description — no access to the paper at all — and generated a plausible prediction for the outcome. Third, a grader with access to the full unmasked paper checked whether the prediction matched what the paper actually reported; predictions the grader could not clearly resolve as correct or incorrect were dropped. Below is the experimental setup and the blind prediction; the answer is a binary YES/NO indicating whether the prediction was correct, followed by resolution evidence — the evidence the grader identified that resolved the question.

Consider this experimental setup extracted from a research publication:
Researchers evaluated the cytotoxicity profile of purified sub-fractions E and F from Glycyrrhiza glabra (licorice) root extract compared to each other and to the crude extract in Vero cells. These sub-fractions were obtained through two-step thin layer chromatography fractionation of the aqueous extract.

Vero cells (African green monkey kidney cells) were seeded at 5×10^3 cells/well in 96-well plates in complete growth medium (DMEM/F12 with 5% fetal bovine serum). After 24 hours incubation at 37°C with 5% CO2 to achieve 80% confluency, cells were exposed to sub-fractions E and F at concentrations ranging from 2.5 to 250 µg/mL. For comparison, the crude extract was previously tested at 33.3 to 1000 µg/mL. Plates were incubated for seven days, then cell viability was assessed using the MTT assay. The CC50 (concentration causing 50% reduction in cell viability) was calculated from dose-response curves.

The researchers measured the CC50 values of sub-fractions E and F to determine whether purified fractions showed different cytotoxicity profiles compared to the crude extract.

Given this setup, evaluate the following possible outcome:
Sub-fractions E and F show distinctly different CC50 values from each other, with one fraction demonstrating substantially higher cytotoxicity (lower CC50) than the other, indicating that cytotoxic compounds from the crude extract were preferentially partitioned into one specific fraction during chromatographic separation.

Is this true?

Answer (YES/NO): NO